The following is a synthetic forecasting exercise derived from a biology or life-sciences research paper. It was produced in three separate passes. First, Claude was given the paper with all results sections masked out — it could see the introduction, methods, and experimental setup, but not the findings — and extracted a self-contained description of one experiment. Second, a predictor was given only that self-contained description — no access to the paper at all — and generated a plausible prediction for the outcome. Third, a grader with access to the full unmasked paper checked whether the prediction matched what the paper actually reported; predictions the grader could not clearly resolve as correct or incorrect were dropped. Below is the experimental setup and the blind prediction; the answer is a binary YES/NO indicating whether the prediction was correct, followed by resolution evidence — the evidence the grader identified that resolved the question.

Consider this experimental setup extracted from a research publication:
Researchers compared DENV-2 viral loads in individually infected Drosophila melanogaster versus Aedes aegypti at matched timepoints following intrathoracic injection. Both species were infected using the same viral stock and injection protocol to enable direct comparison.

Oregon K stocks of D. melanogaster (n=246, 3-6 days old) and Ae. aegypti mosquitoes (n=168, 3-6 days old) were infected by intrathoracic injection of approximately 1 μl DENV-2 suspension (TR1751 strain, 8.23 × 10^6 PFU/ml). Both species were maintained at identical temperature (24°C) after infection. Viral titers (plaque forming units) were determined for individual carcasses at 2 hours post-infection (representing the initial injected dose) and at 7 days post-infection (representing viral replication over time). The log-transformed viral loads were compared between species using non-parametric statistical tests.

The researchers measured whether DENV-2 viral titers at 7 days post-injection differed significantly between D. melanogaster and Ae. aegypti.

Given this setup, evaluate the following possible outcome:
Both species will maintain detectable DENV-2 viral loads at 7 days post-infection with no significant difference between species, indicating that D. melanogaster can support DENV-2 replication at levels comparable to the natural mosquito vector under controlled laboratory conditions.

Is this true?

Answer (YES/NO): YES